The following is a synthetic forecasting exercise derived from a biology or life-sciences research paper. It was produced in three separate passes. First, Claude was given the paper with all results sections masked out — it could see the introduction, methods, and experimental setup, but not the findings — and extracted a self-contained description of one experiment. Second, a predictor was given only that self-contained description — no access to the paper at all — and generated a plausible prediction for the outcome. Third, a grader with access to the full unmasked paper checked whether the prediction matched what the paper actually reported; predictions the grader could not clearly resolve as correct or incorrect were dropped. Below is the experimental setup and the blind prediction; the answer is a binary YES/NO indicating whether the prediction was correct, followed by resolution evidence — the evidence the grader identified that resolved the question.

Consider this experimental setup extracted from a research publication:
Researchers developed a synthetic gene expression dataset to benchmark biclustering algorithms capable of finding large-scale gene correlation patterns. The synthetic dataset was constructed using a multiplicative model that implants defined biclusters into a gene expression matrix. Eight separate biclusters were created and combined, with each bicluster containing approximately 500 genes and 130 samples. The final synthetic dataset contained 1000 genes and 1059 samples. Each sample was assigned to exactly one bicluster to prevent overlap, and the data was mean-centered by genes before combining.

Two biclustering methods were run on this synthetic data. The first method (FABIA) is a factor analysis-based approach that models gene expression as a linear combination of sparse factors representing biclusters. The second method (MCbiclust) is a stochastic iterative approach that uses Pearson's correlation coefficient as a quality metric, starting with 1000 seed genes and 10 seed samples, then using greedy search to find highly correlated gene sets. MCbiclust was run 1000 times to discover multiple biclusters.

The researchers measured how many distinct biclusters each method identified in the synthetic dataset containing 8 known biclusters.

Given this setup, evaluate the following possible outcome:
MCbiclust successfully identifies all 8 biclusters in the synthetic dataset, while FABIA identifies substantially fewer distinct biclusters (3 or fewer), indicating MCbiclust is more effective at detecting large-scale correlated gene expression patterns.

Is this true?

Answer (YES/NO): NO